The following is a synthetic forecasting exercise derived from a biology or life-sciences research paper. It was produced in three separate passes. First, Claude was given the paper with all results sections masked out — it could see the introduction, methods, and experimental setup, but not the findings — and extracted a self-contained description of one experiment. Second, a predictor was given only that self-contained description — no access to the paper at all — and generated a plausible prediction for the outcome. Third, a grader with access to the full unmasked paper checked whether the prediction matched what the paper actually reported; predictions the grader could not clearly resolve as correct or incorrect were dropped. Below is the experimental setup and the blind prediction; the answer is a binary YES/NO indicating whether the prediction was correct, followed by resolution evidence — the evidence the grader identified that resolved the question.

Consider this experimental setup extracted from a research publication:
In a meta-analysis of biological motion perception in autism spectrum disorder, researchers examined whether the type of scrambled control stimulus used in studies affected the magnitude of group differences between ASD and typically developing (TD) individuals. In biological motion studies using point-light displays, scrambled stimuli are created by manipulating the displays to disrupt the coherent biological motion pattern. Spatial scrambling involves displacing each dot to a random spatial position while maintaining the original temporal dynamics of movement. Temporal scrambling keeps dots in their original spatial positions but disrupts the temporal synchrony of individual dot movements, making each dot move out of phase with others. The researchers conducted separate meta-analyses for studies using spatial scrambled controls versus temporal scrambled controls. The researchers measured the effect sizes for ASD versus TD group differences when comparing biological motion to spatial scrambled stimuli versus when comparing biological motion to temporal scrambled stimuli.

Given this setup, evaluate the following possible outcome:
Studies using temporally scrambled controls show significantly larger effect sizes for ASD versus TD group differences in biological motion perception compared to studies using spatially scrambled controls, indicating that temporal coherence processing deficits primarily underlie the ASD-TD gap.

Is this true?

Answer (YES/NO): YES